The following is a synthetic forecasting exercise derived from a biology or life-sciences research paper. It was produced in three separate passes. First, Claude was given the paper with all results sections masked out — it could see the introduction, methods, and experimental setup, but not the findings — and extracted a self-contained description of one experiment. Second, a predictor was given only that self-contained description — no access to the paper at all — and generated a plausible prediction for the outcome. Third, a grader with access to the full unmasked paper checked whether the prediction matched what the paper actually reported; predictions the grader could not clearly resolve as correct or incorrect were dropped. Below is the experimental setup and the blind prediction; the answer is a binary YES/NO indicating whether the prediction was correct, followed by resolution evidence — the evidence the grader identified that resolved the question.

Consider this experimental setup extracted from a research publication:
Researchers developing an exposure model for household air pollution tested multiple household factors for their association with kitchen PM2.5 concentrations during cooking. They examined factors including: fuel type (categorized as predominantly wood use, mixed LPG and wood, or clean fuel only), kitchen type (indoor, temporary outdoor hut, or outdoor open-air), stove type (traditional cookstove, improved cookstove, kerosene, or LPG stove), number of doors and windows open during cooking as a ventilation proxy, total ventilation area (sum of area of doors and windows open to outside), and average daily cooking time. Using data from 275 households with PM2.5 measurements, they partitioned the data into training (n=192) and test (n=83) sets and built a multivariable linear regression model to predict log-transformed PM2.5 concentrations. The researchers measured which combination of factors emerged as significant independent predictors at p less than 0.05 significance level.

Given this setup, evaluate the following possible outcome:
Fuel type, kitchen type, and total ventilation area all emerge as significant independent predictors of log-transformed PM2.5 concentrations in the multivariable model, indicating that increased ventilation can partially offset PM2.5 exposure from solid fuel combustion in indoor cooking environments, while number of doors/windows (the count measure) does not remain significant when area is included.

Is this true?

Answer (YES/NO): NO